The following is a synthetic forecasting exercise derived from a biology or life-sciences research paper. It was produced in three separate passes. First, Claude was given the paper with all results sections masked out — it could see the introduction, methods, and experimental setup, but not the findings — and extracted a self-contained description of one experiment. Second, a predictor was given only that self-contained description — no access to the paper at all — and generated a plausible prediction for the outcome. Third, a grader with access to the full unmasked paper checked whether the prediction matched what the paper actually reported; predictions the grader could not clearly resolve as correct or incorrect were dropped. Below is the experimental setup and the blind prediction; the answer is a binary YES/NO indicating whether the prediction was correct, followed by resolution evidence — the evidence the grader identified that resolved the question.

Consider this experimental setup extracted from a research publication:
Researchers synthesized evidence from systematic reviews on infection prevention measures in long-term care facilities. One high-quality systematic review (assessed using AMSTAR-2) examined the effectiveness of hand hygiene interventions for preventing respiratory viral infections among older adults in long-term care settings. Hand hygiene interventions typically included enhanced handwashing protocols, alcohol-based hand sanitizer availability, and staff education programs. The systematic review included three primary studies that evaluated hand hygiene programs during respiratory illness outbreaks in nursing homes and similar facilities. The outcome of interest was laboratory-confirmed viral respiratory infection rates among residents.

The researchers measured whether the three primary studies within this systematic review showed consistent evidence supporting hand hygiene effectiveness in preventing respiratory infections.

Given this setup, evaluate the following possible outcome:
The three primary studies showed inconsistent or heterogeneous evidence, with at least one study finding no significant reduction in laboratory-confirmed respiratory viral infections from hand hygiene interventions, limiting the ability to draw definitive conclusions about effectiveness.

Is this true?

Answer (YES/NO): YES